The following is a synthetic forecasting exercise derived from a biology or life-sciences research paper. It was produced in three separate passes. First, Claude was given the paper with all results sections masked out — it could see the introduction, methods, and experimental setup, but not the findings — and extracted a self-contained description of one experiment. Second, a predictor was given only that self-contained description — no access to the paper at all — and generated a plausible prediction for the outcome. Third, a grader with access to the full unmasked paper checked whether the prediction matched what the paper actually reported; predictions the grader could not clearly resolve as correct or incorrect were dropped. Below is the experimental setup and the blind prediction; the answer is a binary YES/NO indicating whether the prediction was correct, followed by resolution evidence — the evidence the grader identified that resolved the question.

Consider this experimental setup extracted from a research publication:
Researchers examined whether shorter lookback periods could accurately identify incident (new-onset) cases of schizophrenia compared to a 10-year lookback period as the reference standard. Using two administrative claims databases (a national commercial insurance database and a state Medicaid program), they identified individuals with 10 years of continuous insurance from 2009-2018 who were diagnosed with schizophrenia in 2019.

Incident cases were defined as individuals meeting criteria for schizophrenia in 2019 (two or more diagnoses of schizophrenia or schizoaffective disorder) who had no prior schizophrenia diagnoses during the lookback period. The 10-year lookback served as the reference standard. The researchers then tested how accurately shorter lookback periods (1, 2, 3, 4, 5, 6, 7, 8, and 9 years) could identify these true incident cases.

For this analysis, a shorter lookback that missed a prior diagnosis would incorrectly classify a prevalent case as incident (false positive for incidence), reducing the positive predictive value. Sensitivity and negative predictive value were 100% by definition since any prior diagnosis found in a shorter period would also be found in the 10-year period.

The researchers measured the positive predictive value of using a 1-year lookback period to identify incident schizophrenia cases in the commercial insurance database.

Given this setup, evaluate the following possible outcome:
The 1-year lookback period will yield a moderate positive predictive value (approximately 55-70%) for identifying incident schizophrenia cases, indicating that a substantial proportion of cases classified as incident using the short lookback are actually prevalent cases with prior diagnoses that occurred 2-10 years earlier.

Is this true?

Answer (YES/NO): NO